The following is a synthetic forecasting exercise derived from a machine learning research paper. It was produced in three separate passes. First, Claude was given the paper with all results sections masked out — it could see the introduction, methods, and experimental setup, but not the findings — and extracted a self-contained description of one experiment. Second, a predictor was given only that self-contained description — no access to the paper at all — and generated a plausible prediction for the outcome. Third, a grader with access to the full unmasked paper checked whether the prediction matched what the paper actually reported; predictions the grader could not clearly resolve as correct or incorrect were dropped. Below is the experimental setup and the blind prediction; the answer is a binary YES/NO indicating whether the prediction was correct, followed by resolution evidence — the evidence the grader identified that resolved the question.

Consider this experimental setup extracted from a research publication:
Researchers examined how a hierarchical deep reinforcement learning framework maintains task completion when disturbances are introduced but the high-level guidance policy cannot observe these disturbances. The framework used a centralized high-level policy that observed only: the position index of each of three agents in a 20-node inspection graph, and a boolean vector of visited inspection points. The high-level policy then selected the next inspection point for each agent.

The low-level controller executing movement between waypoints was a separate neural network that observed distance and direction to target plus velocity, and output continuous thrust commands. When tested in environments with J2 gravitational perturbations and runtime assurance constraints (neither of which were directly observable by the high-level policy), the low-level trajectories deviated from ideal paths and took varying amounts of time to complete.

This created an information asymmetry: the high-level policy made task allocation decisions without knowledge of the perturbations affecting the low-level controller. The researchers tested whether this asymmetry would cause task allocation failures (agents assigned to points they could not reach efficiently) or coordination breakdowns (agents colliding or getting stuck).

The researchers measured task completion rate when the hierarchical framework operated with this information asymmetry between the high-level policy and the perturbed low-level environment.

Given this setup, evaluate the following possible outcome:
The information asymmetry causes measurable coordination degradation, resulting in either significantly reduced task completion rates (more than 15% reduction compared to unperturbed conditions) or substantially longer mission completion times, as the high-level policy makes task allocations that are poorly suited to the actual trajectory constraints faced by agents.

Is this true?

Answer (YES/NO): NO